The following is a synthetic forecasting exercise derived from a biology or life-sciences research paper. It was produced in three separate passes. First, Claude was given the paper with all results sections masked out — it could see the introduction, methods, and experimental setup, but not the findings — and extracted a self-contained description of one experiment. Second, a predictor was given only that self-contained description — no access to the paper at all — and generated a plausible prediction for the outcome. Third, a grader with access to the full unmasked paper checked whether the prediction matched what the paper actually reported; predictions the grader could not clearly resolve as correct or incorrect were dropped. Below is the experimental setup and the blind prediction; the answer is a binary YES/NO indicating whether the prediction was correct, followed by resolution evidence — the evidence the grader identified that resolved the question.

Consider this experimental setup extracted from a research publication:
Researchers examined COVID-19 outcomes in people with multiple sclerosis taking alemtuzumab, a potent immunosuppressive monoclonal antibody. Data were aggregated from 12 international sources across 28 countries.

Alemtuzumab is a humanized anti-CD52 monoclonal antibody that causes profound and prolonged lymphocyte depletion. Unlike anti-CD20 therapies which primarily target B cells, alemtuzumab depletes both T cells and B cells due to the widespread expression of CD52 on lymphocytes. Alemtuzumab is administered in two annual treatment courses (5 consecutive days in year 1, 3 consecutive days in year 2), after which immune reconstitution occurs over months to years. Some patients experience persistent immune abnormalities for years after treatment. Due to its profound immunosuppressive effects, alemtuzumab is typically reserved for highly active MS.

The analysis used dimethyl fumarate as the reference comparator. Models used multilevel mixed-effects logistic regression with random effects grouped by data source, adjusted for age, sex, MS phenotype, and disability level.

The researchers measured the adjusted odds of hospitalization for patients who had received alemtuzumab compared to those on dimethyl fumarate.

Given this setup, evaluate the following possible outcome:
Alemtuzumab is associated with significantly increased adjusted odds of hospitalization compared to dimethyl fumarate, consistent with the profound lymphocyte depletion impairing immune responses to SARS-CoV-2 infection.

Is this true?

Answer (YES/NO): NO